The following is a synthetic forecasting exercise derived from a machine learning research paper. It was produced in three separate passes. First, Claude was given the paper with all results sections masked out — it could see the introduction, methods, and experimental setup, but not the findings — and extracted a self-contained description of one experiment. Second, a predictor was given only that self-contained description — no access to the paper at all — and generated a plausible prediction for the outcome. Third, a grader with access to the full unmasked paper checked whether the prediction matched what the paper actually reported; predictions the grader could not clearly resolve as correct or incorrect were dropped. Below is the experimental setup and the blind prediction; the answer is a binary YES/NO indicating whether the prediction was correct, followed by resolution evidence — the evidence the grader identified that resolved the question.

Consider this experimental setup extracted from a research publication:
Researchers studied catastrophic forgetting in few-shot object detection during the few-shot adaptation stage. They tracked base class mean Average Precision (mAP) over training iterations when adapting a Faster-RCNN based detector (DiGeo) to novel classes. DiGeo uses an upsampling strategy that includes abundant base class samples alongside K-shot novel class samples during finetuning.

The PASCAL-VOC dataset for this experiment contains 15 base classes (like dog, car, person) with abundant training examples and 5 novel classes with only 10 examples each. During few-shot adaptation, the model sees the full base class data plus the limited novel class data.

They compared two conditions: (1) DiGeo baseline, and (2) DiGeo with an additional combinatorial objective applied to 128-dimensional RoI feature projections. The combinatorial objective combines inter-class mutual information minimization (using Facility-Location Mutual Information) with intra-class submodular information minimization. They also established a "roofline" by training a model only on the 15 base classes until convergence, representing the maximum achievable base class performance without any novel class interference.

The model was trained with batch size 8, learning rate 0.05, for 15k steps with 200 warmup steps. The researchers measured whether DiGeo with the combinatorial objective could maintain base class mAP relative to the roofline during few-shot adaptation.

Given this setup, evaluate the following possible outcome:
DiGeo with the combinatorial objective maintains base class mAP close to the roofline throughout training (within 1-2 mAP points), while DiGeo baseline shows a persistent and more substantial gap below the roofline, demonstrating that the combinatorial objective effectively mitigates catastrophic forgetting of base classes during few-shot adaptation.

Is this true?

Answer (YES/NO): NO